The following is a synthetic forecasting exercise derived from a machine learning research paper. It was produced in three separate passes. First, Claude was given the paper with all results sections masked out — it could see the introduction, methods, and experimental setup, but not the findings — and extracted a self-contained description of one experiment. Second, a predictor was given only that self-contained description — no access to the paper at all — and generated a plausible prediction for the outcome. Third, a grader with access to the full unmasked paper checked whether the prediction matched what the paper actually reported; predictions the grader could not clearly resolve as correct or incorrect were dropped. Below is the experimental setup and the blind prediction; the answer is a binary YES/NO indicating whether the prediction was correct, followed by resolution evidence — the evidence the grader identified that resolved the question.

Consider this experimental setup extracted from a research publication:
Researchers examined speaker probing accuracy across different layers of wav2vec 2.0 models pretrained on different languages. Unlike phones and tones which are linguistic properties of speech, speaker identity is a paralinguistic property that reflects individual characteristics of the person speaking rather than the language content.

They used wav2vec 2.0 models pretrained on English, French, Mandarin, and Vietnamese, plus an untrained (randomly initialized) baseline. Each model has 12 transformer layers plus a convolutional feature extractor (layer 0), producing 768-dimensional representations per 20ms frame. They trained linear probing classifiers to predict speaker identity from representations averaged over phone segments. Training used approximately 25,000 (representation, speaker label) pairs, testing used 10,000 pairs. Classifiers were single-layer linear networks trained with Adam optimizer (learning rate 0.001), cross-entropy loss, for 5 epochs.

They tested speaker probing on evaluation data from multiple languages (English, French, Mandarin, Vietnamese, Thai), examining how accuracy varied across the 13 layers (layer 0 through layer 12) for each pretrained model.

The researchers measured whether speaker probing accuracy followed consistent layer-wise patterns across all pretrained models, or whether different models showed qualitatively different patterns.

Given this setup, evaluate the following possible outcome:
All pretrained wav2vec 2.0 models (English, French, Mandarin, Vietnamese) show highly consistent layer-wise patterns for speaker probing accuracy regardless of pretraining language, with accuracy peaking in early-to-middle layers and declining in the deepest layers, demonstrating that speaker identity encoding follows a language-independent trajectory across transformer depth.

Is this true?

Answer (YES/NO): NO